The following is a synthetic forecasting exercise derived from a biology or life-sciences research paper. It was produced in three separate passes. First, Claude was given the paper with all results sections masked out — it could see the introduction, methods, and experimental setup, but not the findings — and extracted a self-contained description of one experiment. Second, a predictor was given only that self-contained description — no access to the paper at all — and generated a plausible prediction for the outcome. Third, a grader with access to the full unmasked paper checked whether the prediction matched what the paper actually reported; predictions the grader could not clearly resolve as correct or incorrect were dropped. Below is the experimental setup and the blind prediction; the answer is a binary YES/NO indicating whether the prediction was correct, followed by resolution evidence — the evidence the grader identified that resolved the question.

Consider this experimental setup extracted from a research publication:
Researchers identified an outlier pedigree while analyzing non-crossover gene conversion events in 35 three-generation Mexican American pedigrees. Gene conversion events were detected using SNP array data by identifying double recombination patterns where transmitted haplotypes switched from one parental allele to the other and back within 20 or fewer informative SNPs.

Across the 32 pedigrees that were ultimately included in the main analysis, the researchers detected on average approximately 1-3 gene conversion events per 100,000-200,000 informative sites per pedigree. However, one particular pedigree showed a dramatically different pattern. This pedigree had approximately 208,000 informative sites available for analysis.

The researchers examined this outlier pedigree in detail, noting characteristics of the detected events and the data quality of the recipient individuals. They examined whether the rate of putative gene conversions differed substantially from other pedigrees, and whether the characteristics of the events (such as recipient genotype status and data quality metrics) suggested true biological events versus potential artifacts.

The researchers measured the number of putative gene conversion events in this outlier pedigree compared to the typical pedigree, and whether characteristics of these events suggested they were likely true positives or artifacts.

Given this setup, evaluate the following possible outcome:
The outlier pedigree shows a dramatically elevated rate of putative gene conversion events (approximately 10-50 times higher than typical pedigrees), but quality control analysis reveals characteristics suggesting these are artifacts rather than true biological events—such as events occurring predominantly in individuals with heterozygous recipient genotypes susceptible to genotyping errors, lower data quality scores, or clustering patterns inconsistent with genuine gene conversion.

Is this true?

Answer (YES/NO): NO